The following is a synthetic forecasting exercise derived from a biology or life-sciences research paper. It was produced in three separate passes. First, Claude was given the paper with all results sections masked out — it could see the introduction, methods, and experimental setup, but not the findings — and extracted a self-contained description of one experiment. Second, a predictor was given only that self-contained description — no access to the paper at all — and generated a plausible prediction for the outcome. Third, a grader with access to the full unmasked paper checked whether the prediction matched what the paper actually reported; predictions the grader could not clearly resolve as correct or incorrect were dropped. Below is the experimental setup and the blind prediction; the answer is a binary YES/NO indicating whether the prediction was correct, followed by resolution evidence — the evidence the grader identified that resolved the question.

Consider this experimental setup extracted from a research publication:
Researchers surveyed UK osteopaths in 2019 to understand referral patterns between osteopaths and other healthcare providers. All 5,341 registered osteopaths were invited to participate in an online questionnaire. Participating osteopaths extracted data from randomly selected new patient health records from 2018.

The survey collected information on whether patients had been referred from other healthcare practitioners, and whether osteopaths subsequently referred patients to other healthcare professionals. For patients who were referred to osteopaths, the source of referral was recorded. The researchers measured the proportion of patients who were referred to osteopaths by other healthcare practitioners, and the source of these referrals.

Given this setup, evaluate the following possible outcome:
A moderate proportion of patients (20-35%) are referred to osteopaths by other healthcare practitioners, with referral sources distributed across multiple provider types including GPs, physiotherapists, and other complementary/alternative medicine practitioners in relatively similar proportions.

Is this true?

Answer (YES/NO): NO